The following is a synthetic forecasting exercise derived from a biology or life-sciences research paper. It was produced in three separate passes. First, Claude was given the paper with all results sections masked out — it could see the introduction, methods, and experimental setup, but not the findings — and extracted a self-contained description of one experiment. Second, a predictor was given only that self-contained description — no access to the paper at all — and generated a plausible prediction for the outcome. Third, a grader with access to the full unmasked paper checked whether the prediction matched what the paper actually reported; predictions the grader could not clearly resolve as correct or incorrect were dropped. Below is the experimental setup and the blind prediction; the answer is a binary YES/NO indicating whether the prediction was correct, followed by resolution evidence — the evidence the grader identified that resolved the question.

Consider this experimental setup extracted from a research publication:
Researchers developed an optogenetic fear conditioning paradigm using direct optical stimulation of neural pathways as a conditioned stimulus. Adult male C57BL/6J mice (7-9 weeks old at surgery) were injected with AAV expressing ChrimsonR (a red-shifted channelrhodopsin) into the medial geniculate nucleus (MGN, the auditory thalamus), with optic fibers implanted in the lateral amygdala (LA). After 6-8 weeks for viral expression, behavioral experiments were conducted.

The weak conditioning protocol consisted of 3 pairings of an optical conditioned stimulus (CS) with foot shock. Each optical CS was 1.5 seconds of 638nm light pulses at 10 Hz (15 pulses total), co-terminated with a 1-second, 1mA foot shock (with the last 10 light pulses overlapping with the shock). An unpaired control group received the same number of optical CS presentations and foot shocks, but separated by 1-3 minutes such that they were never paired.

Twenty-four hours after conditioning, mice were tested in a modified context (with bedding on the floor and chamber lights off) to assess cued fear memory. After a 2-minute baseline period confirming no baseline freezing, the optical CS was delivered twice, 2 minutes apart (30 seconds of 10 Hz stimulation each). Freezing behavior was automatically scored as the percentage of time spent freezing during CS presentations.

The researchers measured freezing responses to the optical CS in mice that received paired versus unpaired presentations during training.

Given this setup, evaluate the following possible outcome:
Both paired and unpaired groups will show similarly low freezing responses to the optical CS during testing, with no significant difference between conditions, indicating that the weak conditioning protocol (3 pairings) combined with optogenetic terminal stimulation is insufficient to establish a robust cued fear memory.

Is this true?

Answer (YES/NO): YES